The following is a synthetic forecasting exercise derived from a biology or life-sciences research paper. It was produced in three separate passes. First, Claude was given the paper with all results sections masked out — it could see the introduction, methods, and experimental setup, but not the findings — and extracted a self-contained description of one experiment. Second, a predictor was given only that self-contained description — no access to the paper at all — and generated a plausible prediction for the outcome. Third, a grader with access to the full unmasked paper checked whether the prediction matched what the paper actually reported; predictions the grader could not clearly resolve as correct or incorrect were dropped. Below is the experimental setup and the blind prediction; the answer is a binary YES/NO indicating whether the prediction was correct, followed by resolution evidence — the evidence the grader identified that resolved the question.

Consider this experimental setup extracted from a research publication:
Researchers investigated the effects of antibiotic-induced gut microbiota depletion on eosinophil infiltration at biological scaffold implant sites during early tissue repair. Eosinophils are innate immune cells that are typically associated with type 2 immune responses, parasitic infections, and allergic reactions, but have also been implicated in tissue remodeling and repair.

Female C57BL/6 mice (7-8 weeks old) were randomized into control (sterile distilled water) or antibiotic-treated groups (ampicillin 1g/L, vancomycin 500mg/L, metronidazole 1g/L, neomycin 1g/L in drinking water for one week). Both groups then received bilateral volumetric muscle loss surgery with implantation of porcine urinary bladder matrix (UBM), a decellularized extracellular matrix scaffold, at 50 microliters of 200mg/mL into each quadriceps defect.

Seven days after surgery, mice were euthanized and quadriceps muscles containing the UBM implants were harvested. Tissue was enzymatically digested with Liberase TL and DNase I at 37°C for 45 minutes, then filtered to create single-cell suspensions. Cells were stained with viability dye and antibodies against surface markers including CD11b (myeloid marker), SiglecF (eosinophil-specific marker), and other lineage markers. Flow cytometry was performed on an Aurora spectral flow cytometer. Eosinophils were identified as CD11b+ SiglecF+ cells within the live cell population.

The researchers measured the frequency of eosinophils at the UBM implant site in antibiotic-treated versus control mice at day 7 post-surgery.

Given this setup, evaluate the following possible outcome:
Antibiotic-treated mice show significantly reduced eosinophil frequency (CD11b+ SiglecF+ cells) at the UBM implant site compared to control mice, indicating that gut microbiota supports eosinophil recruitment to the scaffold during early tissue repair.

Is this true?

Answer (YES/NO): YES